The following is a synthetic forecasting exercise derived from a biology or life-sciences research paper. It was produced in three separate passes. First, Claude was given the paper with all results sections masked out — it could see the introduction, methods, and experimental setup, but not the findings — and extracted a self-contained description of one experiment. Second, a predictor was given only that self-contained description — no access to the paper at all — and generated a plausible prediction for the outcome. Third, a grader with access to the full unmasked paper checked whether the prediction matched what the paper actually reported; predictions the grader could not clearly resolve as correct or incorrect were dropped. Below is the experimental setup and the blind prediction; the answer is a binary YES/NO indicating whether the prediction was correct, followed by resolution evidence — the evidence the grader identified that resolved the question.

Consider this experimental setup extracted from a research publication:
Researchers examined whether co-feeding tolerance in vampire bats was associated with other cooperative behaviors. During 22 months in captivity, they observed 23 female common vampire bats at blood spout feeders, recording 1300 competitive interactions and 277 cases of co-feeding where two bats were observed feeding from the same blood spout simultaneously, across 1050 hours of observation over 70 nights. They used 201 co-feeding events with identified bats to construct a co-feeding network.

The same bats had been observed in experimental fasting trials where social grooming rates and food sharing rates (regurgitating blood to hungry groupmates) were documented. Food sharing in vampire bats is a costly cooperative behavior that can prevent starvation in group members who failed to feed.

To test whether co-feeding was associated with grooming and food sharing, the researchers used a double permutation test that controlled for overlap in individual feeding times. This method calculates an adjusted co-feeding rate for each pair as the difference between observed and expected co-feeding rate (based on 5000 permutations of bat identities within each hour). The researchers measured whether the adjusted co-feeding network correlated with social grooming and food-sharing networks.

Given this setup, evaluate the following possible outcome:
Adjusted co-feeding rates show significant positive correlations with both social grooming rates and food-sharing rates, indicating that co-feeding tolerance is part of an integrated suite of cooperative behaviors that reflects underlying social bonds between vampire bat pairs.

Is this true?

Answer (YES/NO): NO